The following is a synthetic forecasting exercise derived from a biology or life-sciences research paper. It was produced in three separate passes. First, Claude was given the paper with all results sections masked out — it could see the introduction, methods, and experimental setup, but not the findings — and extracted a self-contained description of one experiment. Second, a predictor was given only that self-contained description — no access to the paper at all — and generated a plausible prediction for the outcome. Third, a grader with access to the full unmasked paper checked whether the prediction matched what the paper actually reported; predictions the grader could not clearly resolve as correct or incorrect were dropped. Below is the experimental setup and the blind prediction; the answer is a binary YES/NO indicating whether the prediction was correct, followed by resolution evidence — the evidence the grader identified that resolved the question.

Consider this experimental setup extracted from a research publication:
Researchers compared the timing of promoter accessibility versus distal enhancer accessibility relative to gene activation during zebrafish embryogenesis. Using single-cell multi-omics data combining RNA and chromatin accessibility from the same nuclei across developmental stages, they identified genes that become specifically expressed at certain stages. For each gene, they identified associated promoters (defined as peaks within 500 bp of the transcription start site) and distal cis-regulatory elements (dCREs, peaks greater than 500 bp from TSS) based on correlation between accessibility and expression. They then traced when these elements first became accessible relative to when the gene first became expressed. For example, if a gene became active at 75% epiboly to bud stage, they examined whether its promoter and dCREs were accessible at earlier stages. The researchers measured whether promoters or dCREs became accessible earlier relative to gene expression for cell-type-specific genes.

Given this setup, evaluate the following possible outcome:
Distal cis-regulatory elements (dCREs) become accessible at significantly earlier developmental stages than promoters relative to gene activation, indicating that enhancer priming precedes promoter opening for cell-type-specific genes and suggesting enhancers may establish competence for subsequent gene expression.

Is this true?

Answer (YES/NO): NO